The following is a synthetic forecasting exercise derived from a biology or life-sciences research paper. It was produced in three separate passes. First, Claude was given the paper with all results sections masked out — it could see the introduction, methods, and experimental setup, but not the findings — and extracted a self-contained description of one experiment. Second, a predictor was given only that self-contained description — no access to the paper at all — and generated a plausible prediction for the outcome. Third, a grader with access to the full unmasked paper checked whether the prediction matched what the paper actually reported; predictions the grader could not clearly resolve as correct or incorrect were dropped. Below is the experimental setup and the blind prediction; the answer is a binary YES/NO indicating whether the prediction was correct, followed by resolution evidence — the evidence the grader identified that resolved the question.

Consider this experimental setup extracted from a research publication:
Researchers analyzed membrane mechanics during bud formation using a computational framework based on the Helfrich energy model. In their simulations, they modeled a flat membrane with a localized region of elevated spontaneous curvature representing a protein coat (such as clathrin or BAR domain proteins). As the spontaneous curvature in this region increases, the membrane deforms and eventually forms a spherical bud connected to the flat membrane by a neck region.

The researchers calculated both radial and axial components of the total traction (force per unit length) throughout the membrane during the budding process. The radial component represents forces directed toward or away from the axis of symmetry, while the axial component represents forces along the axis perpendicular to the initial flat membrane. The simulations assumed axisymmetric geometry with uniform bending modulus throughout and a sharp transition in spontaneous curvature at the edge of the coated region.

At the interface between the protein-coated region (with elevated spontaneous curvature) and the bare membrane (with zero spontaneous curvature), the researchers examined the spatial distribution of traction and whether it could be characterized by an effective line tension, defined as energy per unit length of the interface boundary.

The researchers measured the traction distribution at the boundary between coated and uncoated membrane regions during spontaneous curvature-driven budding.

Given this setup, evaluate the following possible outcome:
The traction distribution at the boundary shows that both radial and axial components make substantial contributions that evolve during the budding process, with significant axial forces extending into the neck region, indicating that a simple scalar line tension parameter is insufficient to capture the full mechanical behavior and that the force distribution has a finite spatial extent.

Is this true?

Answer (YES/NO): NO